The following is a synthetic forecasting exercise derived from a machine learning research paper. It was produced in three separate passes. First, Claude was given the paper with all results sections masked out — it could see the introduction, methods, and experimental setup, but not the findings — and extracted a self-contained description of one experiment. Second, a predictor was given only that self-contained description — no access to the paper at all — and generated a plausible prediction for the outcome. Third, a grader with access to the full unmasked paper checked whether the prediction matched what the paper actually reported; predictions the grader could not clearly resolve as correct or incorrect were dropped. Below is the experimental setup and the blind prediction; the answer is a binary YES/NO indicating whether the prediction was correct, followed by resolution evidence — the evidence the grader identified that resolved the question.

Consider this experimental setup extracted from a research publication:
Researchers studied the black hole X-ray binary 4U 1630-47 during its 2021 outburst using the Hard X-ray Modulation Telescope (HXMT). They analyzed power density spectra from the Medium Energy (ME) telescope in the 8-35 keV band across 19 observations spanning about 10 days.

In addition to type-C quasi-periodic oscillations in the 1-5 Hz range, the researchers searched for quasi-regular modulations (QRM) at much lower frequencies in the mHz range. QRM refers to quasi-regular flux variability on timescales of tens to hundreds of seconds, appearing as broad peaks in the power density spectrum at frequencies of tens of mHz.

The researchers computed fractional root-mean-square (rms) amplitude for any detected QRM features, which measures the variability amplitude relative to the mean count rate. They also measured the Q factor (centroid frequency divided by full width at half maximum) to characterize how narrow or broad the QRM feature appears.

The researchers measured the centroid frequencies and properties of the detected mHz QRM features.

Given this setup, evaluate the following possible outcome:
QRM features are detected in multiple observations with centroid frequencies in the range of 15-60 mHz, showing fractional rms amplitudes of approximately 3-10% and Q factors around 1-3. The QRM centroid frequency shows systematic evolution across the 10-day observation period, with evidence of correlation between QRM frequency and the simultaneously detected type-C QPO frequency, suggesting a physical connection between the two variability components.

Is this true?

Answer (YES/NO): NO